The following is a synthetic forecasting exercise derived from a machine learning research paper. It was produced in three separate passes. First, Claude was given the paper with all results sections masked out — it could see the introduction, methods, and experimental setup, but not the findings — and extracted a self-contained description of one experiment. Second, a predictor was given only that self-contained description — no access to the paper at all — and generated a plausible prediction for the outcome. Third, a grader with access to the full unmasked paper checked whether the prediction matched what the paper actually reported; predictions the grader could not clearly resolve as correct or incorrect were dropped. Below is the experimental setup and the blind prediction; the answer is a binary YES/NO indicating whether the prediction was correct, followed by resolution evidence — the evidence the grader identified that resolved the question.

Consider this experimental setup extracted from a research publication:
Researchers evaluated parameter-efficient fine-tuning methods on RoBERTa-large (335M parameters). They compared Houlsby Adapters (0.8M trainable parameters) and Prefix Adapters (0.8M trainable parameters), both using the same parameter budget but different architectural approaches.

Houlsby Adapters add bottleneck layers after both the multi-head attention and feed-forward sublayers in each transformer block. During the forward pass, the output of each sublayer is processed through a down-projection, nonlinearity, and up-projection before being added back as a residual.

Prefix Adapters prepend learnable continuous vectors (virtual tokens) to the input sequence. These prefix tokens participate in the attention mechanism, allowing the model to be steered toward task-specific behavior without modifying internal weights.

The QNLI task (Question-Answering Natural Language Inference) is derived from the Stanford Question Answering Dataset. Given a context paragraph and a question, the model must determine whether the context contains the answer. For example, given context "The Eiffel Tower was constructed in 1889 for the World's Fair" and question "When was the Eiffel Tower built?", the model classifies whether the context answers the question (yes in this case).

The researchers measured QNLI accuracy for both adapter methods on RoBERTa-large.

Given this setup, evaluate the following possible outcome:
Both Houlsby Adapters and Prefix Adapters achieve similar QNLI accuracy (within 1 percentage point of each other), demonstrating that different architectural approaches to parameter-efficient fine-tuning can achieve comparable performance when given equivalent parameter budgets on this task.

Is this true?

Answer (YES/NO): YES